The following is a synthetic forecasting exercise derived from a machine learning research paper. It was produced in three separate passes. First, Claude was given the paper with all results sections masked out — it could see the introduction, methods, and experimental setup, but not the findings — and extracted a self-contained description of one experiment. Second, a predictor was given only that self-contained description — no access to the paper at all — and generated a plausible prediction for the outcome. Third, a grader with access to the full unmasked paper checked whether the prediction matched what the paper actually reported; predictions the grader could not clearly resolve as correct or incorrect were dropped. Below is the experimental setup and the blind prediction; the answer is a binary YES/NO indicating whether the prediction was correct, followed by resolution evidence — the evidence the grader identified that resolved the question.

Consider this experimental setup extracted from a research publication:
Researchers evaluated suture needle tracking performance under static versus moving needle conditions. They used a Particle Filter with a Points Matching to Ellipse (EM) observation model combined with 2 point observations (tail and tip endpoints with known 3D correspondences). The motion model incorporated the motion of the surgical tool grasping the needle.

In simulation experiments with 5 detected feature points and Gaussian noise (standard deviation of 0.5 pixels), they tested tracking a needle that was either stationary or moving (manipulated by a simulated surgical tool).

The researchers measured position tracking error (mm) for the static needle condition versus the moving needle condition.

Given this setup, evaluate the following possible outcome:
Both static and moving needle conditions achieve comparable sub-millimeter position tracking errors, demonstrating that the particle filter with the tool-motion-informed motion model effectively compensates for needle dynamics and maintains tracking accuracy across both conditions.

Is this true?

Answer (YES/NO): YES